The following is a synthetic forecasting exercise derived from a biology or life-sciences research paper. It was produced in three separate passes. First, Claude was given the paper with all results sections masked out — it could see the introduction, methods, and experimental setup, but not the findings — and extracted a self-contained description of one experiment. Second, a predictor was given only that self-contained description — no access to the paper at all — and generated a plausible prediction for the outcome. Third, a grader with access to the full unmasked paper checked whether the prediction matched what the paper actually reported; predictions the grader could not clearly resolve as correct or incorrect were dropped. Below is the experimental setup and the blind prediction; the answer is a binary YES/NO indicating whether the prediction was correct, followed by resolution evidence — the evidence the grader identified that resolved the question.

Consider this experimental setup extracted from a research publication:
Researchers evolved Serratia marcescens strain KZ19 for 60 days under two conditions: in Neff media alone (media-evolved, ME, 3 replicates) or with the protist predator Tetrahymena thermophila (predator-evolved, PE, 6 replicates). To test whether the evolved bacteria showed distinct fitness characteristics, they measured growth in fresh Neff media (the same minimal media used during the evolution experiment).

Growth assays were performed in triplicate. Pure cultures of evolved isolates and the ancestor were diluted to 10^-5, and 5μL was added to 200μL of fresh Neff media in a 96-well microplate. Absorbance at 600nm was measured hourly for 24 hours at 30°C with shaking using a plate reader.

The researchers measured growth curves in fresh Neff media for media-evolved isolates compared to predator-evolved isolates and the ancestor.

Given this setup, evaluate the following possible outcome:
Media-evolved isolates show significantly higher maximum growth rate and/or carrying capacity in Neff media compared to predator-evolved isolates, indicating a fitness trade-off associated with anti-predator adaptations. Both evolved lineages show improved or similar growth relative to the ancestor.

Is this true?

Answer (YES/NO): NO